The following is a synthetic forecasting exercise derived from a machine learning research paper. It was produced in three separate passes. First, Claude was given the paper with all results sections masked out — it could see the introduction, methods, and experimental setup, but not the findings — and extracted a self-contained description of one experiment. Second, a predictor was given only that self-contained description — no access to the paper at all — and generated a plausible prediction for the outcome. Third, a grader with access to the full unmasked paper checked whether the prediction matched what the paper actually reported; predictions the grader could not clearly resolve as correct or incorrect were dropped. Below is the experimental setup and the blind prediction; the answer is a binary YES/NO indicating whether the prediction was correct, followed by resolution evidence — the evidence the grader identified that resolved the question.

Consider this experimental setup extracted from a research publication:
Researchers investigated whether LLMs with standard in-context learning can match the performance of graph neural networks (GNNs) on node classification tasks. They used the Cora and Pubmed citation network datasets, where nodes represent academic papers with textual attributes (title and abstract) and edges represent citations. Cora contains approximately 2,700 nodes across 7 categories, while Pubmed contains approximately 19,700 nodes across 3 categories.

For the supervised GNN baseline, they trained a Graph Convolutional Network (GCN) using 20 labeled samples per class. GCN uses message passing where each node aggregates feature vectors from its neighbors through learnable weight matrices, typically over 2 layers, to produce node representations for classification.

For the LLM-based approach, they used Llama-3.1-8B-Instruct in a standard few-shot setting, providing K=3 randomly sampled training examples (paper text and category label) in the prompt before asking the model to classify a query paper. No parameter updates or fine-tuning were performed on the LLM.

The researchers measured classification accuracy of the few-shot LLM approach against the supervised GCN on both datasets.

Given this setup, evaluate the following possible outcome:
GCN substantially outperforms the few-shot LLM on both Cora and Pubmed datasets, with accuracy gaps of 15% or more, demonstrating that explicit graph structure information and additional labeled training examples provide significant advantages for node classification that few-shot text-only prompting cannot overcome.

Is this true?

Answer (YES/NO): YES